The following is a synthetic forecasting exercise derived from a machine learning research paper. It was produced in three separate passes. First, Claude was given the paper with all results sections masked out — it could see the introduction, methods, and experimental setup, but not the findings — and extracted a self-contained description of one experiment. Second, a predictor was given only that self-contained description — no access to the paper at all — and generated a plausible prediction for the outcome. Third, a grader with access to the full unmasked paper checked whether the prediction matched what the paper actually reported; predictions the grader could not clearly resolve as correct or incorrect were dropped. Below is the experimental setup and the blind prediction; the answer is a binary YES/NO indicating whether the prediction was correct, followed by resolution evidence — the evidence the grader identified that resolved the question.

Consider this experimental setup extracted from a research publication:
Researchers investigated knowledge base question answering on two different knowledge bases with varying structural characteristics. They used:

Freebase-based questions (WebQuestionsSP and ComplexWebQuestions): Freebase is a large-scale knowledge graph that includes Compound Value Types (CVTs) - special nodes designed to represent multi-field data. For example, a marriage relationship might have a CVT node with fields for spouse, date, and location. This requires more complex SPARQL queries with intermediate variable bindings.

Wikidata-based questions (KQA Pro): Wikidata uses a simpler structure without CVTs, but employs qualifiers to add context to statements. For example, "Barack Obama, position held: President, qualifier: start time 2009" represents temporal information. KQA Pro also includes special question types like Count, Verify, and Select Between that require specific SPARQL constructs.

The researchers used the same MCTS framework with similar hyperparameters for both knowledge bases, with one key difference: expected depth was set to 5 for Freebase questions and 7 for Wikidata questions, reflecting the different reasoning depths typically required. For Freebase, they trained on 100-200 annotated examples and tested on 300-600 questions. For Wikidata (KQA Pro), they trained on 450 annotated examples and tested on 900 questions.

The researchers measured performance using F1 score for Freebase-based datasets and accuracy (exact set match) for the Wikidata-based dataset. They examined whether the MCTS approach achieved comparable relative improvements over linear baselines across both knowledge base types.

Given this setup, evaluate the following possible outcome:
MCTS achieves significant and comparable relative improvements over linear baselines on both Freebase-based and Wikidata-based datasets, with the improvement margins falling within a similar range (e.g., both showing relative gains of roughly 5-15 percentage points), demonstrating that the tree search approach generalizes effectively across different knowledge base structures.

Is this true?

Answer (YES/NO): NO